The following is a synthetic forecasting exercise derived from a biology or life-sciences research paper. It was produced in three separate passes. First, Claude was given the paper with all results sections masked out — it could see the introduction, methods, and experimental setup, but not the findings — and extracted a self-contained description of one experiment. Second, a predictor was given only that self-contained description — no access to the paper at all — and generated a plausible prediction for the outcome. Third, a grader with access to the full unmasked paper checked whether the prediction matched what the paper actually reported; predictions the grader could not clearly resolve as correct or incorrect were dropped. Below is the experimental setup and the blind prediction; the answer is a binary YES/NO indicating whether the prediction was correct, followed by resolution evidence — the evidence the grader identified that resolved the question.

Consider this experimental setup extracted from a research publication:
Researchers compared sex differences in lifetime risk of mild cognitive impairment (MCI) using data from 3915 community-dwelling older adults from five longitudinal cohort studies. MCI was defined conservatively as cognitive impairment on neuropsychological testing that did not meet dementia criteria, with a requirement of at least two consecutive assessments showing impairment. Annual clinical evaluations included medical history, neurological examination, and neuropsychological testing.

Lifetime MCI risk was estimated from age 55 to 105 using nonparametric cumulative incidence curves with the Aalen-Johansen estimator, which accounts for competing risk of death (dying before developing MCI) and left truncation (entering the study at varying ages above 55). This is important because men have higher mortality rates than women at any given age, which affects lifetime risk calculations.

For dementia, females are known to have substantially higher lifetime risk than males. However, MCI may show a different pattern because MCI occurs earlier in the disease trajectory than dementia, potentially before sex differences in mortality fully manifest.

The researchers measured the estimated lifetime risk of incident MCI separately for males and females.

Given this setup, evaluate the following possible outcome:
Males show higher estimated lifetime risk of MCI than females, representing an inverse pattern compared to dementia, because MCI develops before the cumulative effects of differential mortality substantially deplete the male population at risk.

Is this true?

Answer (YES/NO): NO